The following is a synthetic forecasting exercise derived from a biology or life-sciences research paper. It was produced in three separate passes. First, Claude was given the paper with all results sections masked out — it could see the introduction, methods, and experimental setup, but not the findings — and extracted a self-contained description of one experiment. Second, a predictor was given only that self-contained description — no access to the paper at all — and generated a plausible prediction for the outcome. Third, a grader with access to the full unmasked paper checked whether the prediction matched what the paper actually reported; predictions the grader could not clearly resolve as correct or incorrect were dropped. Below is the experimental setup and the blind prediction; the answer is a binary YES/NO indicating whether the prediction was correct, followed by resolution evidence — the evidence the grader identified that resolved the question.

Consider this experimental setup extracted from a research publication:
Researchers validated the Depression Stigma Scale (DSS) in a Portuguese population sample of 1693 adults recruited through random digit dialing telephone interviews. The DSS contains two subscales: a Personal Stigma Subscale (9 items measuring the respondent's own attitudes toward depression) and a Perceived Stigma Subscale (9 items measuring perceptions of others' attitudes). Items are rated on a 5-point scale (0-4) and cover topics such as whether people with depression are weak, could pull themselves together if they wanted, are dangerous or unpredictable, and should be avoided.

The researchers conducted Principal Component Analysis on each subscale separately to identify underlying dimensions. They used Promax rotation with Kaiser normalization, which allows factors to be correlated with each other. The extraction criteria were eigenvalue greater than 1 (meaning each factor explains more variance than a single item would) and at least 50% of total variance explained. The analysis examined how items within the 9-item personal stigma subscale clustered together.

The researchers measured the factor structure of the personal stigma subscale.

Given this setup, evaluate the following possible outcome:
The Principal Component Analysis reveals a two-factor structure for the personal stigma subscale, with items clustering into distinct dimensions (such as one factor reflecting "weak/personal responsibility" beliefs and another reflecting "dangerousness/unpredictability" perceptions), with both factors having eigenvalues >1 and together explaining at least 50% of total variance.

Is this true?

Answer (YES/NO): NO